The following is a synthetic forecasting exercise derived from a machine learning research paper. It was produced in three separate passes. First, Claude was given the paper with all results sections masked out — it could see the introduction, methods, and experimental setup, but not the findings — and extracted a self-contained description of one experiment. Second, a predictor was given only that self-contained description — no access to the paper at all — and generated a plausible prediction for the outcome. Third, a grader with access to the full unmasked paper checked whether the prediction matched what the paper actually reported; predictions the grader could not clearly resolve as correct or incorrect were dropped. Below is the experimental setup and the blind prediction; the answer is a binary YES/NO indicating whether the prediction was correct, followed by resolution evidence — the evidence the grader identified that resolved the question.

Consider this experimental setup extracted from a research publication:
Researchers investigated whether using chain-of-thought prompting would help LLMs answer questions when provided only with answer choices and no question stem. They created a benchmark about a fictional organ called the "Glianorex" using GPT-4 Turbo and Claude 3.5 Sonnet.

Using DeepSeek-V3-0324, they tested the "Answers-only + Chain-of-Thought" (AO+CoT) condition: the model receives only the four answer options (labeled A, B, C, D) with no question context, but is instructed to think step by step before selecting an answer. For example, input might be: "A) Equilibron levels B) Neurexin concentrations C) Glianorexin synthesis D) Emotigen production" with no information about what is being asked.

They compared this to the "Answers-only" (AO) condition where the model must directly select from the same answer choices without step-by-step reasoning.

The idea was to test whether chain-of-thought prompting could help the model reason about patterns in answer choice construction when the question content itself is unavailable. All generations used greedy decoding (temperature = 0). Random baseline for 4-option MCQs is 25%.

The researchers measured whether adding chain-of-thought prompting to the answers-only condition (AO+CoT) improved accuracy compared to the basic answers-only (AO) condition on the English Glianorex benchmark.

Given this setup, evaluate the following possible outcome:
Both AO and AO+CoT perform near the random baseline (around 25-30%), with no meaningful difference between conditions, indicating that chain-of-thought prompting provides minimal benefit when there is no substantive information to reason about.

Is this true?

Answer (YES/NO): NO